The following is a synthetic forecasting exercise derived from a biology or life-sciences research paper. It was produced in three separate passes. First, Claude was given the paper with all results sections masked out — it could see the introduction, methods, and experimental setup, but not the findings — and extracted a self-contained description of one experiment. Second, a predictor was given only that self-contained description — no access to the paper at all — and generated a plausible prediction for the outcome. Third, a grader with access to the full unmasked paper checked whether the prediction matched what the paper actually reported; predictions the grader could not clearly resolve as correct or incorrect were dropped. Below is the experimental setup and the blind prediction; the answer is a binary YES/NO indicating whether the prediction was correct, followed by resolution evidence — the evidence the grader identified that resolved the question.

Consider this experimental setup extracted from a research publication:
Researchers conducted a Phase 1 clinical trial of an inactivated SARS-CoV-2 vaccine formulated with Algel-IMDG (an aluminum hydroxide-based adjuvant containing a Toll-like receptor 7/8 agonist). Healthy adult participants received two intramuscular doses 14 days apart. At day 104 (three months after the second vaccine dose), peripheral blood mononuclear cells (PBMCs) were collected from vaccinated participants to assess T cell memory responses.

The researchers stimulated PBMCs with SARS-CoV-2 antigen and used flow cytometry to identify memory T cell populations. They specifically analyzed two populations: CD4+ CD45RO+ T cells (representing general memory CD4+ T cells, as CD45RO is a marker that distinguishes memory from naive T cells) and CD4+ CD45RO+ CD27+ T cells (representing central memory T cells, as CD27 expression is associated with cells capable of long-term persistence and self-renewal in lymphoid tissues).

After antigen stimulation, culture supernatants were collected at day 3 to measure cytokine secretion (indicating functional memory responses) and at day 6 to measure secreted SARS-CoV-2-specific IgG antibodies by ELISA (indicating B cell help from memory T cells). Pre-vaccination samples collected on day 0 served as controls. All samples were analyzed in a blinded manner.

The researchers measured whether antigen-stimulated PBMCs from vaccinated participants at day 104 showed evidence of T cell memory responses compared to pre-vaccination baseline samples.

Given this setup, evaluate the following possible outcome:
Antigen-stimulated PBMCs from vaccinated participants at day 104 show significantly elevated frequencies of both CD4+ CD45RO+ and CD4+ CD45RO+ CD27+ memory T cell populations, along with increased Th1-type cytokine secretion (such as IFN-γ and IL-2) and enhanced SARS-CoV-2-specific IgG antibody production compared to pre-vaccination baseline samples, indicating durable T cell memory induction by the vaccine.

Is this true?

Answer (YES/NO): YES